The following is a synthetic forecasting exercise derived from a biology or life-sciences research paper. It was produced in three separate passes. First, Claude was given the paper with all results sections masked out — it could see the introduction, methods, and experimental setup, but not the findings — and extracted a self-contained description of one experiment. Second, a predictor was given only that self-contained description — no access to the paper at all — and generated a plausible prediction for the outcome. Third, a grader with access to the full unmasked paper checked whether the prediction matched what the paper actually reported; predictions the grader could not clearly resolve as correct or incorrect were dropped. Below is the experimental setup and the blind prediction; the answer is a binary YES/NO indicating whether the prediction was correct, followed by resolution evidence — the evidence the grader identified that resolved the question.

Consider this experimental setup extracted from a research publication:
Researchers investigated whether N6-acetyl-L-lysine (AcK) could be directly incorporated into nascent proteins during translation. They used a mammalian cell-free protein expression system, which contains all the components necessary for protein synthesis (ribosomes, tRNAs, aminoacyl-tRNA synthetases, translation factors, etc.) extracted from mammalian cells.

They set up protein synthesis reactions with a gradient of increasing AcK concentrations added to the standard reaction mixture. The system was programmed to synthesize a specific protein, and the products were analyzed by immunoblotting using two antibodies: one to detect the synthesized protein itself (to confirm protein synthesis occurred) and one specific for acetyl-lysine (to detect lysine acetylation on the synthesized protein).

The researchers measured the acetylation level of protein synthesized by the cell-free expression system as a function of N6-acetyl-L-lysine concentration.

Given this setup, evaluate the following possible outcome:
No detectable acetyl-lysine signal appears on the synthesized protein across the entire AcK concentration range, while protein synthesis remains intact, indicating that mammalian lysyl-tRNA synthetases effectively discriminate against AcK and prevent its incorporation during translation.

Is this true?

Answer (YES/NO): NO